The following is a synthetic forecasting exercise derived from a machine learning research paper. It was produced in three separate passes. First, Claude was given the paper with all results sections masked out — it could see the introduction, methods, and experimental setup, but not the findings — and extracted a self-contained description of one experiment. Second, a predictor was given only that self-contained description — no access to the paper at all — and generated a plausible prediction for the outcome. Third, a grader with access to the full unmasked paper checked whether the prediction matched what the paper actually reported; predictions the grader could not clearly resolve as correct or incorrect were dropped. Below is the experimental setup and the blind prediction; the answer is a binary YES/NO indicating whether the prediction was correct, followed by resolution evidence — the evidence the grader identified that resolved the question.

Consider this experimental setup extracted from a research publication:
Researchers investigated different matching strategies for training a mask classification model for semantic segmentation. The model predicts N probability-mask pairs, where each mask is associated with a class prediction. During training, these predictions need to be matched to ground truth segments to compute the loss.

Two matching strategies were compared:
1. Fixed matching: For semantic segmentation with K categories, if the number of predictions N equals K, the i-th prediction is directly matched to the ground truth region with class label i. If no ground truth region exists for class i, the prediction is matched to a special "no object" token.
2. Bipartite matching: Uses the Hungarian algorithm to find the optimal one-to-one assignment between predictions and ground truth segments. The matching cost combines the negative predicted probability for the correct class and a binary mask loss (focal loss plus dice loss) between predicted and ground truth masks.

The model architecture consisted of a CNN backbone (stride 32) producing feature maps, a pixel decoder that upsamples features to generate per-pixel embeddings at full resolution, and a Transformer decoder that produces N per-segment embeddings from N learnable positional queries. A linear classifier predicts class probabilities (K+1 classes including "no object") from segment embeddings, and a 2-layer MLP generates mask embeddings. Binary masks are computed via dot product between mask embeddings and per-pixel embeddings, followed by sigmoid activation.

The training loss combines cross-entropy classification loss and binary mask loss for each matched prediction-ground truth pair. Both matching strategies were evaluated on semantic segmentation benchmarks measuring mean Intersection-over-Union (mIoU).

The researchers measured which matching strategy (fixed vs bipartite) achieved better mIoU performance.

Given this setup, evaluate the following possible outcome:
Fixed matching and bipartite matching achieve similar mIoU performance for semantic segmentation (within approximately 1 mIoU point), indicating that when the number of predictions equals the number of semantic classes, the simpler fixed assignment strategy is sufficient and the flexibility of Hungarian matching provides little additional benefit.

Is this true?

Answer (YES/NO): NO